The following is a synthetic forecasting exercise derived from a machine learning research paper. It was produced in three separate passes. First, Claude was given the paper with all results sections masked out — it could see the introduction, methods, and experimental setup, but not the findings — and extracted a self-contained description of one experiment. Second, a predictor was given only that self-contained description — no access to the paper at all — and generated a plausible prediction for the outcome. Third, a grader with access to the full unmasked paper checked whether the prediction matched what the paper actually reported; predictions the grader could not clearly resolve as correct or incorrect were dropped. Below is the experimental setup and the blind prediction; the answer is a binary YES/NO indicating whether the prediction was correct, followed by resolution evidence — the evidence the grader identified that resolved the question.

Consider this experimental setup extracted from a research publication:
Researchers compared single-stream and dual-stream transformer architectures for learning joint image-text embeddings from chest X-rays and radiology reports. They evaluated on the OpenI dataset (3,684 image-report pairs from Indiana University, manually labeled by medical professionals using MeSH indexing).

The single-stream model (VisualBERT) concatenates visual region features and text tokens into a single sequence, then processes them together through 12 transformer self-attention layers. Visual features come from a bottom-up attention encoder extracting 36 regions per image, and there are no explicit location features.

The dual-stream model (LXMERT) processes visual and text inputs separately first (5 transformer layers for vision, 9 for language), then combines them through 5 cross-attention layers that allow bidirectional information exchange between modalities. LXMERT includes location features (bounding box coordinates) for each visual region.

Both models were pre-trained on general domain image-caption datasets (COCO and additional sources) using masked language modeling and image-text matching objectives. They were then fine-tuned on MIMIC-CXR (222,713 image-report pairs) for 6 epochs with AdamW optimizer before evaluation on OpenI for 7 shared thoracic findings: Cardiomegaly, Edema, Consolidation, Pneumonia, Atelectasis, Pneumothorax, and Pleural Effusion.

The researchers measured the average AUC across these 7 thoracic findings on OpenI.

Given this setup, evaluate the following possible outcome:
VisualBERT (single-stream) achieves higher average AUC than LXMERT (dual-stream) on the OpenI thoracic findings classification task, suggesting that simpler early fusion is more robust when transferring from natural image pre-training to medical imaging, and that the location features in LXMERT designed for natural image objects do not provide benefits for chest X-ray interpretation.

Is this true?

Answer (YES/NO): YES